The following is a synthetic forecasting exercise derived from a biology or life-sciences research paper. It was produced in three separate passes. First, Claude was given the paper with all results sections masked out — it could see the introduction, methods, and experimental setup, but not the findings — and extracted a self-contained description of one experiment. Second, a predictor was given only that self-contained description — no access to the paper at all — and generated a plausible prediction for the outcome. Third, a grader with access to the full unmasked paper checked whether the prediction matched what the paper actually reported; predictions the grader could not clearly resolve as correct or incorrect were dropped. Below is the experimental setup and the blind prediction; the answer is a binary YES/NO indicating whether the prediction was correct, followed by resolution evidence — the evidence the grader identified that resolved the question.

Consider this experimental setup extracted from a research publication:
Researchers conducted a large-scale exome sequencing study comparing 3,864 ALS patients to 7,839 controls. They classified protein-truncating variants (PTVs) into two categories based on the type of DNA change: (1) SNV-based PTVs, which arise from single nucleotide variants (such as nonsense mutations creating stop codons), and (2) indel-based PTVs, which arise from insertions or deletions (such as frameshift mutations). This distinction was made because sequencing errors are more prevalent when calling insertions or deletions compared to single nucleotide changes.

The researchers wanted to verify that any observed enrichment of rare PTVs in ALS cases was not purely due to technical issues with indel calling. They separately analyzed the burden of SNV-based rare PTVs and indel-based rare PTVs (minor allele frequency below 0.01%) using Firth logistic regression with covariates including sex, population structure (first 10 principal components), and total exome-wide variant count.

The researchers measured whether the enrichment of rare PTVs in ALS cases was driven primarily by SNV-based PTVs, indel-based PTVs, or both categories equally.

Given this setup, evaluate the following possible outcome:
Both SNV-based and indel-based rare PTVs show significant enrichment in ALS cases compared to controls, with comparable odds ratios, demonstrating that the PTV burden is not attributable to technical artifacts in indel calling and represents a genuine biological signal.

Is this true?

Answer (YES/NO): YES